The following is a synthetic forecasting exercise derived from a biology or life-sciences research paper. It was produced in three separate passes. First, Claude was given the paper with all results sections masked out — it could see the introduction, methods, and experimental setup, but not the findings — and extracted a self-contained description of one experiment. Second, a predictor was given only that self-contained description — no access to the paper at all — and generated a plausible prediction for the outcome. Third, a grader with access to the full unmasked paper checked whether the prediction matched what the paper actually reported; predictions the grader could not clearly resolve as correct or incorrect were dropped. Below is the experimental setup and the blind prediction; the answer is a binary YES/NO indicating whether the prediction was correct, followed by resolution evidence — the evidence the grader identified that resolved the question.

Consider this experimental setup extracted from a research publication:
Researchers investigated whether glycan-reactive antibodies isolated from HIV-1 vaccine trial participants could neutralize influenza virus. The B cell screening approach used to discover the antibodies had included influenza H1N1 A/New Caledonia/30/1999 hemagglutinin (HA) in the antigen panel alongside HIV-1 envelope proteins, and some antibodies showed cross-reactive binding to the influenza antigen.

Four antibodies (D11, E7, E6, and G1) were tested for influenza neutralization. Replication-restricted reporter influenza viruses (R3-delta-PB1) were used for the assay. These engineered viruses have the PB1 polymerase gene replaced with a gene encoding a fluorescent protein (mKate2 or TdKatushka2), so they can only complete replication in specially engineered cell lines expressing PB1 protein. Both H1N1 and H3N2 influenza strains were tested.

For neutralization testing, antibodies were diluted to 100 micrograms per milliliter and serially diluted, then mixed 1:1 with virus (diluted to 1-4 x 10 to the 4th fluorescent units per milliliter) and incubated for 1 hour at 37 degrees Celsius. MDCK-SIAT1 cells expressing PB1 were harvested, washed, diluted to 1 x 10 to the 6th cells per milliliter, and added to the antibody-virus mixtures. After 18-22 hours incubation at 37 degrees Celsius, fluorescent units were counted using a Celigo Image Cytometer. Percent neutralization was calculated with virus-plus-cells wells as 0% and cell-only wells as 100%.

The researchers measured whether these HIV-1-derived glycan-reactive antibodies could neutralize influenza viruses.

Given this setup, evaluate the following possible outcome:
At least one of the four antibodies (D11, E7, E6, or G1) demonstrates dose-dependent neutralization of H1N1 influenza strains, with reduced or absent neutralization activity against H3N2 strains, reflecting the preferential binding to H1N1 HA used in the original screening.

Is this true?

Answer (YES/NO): NO